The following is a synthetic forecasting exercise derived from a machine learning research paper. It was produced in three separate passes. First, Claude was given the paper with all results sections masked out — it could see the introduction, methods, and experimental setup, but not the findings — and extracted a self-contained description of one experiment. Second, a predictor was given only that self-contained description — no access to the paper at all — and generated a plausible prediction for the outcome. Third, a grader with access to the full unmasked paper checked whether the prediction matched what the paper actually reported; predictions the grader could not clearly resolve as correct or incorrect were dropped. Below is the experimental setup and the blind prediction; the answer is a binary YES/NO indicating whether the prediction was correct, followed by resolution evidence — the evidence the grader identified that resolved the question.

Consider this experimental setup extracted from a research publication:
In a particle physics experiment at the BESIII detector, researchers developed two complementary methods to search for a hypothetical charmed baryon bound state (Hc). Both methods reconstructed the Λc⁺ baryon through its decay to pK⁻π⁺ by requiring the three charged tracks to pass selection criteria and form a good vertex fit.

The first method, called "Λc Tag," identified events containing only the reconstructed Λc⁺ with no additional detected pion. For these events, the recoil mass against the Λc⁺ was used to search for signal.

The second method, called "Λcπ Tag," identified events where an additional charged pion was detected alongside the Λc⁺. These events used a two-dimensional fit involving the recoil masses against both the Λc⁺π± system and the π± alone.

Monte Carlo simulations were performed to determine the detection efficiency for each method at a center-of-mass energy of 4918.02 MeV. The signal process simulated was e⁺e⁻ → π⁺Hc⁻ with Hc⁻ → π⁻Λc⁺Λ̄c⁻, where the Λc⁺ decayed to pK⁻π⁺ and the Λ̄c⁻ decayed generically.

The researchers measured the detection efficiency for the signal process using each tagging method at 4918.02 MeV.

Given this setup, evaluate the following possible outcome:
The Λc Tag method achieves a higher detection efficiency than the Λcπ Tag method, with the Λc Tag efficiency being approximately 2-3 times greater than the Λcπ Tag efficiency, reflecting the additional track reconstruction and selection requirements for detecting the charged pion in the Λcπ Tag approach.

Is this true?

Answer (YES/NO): NO